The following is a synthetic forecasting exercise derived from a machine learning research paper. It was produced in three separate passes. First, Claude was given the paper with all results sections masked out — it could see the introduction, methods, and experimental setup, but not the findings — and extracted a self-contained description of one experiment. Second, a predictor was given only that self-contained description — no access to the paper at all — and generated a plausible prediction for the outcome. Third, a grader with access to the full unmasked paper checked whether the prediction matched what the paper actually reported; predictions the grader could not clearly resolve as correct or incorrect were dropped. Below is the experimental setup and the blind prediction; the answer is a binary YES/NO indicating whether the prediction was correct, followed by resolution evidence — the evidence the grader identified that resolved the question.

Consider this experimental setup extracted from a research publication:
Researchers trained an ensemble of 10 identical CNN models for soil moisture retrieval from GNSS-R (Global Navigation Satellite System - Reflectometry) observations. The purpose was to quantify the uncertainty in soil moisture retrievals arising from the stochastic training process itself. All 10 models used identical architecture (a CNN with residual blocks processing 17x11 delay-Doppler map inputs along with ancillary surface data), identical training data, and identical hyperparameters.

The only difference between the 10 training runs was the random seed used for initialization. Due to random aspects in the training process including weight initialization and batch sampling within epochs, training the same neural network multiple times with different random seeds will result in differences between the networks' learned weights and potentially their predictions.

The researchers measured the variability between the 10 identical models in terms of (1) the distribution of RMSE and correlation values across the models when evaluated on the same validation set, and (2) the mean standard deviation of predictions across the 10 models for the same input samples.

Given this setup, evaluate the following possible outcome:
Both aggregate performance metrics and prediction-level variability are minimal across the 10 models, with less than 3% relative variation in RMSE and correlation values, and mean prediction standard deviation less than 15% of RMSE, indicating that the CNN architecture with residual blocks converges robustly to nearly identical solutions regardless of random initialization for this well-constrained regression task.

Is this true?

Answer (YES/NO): NO